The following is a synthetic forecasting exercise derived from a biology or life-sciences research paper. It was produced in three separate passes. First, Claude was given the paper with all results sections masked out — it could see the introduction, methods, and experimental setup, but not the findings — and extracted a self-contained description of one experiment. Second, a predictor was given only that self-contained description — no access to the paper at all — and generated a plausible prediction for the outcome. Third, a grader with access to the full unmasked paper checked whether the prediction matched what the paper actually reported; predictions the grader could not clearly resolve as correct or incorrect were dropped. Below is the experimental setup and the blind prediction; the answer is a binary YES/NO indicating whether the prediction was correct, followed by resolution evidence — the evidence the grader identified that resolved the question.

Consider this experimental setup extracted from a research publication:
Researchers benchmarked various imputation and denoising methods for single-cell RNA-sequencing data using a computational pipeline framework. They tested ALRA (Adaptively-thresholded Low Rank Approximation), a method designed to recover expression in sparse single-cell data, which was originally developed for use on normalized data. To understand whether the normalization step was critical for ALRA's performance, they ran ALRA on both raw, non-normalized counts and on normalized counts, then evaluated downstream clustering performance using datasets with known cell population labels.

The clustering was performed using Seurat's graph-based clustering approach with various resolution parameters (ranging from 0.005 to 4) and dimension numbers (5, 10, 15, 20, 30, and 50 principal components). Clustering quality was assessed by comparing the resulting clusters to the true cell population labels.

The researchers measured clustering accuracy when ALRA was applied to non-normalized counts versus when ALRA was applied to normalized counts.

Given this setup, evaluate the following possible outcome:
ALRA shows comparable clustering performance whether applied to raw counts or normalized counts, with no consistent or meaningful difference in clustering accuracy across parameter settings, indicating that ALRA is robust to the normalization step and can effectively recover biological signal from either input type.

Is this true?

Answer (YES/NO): NO